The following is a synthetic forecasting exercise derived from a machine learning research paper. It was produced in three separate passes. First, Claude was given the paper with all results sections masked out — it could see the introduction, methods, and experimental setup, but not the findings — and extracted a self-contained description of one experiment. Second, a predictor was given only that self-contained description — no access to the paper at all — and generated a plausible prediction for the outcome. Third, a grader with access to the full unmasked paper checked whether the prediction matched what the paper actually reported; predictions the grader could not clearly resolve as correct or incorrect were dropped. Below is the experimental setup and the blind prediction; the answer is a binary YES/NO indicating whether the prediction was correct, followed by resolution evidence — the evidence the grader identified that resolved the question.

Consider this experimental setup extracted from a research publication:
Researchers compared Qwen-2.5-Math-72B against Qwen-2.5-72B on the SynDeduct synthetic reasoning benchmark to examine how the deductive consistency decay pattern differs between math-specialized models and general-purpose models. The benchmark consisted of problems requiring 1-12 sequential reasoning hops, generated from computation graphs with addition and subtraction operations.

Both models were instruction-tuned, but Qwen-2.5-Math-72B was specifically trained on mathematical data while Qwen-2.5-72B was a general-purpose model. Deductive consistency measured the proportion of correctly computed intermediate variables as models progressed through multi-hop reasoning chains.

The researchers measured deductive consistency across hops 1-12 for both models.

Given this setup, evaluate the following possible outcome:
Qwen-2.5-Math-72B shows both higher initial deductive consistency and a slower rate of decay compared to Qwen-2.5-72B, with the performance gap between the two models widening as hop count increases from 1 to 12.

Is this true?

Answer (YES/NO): NO